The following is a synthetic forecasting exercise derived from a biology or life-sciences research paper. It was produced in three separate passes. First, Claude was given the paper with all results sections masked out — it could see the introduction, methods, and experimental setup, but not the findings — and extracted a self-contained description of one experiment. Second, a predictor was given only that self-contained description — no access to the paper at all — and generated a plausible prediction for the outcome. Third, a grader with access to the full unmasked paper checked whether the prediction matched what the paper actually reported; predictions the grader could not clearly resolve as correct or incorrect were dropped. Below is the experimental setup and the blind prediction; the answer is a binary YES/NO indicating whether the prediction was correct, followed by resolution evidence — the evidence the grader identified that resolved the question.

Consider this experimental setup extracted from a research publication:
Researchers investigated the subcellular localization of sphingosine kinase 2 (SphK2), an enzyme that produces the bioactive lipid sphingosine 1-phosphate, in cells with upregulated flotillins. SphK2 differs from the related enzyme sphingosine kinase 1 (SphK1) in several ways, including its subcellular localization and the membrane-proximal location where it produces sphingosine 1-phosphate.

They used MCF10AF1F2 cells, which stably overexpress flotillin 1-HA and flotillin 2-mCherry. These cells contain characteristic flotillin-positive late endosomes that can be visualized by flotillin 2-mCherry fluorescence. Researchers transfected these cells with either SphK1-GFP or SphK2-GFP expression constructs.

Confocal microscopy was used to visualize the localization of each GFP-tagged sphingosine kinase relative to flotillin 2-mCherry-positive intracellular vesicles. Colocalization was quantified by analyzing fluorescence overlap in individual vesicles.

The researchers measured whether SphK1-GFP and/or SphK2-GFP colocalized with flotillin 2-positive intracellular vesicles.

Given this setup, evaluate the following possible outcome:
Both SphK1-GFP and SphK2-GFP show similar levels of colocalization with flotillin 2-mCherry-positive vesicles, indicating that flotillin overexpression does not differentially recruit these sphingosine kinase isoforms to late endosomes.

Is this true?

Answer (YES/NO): NO